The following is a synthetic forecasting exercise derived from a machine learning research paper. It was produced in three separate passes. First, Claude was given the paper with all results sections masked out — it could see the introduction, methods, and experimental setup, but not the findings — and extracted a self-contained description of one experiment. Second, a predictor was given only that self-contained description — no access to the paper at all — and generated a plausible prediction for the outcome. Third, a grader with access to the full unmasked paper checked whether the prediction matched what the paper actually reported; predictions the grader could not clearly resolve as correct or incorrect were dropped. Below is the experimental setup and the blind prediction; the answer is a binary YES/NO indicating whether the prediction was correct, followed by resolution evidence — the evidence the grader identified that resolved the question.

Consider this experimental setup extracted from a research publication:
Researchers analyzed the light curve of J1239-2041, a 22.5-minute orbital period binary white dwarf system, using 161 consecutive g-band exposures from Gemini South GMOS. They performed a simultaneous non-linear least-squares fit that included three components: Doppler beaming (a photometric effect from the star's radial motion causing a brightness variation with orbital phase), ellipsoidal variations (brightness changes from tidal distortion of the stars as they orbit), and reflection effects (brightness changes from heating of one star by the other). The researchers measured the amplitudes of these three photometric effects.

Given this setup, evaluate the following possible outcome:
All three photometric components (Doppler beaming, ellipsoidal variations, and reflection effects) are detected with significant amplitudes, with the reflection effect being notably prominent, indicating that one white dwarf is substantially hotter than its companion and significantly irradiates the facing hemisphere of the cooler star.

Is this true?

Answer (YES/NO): NO